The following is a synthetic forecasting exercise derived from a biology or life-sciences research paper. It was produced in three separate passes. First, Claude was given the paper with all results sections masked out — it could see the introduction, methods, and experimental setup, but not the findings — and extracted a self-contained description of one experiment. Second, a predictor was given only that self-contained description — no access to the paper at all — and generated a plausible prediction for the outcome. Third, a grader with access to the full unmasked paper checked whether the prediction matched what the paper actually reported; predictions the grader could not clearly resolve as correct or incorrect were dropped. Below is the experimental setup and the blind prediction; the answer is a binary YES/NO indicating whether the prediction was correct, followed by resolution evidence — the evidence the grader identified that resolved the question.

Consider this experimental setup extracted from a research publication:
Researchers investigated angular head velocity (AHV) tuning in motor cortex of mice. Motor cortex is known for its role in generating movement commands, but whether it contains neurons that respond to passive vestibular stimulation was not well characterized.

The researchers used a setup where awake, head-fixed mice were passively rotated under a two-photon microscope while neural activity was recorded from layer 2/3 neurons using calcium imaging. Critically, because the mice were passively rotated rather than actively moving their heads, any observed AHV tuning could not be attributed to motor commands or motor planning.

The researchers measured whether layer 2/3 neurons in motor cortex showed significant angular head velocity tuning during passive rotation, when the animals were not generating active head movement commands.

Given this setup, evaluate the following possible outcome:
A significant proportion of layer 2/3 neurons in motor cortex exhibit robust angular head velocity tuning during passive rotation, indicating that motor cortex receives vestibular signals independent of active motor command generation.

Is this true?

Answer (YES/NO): NO